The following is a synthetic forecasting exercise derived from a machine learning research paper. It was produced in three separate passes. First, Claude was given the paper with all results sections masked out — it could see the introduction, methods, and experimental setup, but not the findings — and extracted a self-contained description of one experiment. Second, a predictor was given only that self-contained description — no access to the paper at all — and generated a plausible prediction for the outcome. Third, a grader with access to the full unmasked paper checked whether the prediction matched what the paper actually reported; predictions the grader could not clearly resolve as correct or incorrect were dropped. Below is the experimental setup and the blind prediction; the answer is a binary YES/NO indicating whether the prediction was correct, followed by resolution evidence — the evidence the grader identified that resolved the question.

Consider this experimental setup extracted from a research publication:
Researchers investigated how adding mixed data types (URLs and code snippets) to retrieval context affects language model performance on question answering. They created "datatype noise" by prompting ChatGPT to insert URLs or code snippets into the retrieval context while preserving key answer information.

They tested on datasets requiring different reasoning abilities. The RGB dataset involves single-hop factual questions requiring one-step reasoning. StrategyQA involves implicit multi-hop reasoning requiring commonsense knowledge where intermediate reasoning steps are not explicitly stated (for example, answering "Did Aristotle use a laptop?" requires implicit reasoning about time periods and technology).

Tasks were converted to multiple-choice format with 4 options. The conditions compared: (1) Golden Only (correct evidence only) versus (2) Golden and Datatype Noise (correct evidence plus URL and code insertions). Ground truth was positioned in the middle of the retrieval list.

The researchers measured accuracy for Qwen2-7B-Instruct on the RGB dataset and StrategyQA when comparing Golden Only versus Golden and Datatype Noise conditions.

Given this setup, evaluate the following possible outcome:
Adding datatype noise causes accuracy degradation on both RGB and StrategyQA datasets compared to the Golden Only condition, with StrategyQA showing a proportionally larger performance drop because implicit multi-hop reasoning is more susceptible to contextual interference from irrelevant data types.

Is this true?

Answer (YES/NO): NO